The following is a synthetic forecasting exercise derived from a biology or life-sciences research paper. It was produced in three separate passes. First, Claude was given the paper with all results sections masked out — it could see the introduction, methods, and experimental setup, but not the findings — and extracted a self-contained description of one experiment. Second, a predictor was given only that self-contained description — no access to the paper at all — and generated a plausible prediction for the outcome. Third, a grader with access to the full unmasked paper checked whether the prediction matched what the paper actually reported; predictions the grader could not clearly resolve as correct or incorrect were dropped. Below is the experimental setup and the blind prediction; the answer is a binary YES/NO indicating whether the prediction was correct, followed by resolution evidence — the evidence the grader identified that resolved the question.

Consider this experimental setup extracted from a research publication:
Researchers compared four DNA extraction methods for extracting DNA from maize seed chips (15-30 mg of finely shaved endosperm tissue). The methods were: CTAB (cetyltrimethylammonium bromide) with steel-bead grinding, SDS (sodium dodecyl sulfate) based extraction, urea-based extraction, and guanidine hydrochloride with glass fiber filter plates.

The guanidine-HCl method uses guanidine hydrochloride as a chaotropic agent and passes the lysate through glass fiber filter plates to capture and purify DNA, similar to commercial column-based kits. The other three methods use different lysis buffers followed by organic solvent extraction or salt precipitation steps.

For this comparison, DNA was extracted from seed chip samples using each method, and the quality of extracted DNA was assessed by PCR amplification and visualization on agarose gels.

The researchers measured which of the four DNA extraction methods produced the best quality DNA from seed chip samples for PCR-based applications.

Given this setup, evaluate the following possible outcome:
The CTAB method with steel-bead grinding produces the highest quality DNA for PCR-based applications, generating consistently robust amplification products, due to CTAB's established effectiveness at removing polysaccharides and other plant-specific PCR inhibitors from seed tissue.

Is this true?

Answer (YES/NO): NO